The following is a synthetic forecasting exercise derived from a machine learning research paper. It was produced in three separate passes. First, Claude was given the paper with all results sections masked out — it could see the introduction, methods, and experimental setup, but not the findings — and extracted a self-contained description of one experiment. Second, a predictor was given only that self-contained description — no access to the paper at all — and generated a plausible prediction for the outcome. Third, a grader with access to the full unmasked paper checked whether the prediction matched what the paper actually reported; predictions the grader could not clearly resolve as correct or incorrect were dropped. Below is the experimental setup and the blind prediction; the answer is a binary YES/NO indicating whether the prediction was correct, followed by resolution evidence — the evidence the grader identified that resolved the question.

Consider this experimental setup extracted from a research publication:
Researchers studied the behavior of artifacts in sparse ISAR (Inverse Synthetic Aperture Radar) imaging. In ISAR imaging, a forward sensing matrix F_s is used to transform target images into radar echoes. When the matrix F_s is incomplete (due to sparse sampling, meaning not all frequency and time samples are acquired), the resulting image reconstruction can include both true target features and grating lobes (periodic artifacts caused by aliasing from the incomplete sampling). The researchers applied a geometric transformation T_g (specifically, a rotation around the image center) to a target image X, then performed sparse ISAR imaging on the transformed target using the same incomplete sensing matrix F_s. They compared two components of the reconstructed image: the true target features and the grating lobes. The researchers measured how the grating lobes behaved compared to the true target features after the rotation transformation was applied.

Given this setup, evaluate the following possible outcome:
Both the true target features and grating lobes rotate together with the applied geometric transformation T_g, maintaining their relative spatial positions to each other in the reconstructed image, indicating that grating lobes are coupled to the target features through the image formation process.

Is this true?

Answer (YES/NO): NO